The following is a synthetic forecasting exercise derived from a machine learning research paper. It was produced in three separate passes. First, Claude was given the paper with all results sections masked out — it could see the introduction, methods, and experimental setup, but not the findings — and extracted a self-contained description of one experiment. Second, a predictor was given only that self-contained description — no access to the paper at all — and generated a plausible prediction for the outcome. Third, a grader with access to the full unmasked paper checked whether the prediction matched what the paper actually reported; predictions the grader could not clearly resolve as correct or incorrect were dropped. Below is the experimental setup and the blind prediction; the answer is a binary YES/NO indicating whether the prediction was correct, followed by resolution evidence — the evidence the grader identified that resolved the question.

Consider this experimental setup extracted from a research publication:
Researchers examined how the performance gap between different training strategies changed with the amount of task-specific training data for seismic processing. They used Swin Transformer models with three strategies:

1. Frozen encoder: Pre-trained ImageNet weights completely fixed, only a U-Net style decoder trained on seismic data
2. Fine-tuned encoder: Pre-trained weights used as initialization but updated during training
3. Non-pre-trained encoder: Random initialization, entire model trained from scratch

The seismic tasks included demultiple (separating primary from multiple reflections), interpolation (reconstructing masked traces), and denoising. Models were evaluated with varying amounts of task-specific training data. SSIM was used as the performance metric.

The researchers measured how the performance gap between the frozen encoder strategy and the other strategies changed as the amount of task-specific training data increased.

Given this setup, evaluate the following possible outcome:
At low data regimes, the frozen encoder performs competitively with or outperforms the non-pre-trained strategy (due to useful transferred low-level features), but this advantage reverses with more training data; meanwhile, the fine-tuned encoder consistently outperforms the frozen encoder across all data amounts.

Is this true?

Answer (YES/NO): NO